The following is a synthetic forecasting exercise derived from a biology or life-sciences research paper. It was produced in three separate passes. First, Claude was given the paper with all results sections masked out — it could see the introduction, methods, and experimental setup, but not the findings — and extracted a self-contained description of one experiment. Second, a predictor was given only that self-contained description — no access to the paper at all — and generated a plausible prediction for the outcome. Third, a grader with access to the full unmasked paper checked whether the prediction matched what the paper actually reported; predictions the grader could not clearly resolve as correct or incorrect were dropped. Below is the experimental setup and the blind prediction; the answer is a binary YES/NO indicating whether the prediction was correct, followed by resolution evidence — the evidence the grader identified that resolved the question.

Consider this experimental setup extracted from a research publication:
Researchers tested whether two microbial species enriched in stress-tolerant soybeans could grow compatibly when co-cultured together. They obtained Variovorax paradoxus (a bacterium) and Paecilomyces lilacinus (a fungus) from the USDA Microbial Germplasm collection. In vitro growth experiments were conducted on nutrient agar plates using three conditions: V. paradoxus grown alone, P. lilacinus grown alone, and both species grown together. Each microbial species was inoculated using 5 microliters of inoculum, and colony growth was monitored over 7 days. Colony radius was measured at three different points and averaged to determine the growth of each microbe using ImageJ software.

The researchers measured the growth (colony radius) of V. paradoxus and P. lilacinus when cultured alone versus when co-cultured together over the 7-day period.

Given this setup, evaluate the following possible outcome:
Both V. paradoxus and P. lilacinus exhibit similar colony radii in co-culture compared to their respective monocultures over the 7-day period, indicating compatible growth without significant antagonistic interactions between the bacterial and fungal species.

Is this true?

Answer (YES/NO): NO